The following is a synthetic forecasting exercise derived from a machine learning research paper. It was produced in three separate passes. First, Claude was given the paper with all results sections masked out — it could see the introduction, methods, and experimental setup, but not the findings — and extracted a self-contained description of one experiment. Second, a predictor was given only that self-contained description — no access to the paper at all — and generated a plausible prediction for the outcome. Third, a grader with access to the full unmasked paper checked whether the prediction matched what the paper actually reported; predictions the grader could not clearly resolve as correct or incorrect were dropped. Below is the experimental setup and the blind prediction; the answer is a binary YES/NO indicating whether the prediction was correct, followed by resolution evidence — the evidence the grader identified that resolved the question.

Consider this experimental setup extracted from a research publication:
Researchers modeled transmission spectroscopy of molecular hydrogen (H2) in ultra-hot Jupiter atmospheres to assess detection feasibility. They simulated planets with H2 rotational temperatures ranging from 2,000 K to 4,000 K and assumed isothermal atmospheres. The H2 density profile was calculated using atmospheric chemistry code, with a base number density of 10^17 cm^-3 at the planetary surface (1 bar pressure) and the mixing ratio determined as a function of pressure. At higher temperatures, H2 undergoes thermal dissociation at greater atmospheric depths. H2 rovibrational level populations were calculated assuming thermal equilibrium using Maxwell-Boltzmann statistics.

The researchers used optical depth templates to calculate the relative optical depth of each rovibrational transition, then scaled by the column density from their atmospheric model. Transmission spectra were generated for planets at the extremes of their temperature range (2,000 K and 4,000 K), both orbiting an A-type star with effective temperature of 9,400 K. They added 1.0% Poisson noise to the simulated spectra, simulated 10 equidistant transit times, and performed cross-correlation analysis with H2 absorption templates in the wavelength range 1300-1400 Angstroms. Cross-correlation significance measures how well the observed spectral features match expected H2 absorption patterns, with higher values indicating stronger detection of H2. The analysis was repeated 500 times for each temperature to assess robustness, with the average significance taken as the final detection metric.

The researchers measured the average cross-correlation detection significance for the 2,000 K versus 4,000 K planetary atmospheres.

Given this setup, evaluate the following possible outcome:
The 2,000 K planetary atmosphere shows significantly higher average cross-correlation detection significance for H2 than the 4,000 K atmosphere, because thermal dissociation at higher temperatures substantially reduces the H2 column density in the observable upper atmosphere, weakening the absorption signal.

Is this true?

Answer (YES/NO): NO